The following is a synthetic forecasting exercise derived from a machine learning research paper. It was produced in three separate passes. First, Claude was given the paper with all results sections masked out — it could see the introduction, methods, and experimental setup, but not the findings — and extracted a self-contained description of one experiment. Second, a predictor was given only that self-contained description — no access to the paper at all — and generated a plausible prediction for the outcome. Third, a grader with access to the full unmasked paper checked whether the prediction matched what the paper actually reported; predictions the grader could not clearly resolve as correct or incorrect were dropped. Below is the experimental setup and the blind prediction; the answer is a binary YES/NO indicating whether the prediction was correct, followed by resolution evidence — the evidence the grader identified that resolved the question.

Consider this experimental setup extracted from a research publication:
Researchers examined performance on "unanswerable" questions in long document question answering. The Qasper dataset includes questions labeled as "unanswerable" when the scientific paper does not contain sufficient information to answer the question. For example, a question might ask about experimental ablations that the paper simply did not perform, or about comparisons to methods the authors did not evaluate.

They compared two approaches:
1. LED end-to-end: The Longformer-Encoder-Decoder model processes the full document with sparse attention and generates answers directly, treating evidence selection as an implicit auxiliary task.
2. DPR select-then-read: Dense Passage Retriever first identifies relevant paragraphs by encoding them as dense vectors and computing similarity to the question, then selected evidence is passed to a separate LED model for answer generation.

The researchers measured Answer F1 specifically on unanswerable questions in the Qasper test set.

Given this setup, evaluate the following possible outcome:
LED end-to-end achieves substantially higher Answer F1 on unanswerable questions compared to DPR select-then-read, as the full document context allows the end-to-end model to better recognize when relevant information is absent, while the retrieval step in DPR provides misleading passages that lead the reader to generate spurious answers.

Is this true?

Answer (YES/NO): NO